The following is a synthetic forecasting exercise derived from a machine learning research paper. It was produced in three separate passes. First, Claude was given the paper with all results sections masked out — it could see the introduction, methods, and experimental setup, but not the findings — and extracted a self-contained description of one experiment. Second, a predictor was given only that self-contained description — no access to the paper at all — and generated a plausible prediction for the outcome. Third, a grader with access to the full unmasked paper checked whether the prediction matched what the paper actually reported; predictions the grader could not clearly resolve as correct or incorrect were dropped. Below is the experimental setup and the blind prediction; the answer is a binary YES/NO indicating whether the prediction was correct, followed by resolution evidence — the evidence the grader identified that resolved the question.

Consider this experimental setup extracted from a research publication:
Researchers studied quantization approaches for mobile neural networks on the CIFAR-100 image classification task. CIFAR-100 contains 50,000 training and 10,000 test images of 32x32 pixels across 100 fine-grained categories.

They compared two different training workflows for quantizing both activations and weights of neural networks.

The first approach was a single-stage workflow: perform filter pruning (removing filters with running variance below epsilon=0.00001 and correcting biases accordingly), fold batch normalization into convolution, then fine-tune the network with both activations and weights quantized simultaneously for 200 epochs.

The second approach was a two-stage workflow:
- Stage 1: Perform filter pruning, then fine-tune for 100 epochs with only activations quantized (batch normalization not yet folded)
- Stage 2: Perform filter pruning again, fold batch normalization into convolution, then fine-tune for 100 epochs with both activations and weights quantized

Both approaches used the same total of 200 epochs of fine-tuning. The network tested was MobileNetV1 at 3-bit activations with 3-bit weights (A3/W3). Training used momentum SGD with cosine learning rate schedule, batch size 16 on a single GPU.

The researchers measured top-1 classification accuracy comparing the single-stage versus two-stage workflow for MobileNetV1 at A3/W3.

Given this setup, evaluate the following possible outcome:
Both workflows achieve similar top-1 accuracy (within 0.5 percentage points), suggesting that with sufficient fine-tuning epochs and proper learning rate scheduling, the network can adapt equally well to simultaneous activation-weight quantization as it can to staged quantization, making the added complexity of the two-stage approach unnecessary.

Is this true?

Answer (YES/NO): NO